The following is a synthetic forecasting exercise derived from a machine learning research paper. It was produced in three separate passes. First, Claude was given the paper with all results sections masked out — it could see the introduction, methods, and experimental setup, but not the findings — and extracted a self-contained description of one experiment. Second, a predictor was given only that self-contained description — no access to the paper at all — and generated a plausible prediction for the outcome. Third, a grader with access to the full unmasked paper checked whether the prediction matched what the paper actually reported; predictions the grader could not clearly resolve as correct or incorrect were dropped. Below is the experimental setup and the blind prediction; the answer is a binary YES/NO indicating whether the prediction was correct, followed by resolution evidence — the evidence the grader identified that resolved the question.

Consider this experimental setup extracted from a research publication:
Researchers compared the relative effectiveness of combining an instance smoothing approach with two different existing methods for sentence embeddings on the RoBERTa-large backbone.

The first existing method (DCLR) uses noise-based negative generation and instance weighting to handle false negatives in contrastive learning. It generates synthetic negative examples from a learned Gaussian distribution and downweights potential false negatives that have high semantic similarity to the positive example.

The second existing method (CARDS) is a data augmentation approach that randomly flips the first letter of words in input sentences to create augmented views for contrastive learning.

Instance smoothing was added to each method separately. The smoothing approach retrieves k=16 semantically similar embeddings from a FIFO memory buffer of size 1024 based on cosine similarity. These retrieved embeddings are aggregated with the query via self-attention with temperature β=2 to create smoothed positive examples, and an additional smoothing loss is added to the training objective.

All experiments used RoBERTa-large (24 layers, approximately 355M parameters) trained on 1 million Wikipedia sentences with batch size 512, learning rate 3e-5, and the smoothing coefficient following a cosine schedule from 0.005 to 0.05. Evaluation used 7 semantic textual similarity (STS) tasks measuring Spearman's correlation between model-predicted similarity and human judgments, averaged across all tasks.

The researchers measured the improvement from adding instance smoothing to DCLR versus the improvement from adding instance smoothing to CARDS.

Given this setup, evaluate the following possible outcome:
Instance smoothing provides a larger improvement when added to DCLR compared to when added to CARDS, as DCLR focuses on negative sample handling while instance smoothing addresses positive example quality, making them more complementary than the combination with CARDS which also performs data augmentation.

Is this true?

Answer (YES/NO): YES